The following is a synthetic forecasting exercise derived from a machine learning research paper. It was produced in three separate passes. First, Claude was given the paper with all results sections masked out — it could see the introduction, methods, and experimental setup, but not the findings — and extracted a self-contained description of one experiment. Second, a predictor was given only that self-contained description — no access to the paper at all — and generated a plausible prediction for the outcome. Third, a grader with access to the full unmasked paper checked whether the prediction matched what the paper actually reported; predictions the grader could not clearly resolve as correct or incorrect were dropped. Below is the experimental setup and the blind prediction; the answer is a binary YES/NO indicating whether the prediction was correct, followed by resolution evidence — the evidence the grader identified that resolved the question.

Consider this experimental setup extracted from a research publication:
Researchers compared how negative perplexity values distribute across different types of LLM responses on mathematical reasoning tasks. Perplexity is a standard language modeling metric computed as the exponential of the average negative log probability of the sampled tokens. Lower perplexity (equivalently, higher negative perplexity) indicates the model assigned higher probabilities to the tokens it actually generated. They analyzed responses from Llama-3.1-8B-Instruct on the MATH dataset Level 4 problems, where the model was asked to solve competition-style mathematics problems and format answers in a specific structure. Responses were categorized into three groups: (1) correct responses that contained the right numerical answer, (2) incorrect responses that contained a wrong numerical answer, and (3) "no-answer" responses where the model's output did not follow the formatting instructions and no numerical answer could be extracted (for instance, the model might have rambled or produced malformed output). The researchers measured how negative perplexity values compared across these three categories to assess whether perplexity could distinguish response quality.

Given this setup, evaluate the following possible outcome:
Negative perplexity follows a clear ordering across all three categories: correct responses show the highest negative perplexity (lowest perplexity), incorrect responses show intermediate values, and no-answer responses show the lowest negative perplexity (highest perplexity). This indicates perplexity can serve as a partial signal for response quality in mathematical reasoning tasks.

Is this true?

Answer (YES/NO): NO